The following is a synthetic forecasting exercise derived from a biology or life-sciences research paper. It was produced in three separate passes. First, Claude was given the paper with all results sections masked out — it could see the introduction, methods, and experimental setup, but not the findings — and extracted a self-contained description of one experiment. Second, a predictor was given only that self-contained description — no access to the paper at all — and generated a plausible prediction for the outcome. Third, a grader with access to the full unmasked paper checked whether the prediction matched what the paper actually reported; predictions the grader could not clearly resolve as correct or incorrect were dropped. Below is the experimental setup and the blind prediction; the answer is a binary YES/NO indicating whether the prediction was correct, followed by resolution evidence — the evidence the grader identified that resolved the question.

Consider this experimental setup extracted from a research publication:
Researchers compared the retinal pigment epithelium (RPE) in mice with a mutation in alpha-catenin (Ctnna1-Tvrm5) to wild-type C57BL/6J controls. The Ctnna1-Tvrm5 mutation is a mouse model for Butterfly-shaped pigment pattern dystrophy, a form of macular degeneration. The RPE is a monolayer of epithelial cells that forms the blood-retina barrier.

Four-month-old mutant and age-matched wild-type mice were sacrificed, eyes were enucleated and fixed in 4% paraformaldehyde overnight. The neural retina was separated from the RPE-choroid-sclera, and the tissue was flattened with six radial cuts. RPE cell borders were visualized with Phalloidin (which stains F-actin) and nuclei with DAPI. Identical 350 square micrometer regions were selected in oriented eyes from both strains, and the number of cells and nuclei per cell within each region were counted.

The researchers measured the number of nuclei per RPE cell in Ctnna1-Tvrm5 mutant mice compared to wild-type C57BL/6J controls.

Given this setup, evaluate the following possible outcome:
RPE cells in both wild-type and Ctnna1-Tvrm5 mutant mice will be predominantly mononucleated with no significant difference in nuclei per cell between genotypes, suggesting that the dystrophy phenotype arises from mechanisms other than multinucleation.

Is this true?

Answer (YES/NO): NO